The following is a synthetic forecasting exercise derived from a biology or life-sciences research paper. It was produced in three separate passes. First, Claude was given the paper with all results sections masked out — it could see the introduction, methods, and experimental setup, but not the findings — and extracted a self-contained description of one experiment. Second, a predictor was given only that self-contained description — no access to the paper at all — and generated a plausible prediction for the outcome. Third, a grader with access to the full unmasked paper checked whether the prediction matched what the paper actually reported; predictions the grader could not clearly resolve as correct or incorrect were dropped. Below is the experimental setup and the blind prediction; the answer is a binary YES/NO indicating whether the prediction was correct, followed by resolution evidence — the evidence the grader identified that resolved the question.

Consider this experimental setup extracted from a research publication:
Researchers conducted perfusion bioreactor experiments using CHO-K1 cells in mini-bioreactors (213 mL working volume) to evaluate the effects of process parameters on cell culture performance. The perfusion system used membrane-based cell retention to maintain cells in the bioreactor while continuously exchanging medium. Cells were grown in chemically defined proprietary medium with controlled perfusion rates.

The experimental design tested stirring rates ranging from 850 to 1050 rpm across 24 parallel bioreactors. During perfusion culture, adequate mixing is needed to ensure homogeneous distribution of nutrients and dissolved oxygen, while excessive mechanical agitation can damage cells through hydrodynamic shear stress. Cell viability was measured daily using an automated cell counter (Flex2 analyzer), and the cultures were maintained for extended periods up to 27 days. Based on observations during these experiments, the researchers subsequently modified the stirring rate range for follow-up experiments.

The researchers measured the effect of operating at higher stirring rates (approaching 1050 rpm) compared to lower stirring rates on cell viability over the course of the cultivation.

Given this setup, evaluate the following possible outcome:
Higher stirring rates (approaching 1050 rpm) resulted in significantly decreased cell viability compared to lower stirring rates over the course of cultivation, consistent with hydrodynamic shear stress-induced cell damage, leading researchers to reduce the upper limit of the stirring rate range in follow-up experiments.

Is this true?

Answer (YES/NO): NO